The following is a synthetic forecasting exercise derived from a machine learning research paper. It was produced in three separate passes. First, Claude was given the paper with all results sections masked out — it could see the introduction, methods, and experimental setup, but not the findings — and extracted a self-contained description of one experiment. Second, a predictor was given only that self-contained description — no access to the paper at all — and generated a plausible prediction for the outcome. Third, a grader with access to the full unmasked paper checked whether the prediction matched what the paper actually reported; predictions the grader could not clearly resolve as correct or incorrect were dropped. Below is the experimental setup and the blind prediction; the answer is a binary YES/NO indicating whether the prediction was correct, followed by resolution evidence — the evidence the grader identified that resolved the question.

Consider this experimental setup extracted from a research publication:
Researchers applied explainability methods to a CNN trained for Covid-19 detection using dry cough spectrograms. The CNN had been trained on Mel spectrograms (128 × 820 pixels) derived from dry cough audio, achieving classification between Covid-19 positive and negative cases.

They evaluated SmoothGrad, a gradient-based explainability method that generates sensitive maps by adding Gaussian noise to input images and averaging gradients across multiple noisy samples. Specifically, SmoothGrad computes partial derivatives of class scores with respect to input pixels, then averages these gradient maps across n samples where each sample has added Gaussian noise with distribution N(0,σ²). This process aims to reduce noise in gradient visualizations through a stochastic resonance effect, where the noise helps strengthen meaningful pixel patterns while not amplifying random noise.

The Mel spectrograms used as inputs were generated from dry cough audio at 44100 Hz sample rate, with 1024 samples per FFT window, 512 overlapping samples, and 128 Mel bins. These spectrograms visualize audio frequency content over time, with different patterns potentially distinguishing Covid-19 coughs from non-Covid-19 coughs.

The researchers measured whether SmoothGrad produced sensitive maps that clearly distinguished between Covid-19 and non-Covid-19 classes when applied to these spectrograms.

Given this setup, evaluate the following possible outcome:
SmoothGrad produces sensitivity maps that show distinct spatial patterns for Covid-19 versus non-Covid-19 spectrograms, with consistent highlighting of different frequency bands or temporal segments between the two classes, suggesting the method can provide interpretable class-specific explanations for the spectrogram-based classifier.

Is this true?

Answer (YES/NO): NO